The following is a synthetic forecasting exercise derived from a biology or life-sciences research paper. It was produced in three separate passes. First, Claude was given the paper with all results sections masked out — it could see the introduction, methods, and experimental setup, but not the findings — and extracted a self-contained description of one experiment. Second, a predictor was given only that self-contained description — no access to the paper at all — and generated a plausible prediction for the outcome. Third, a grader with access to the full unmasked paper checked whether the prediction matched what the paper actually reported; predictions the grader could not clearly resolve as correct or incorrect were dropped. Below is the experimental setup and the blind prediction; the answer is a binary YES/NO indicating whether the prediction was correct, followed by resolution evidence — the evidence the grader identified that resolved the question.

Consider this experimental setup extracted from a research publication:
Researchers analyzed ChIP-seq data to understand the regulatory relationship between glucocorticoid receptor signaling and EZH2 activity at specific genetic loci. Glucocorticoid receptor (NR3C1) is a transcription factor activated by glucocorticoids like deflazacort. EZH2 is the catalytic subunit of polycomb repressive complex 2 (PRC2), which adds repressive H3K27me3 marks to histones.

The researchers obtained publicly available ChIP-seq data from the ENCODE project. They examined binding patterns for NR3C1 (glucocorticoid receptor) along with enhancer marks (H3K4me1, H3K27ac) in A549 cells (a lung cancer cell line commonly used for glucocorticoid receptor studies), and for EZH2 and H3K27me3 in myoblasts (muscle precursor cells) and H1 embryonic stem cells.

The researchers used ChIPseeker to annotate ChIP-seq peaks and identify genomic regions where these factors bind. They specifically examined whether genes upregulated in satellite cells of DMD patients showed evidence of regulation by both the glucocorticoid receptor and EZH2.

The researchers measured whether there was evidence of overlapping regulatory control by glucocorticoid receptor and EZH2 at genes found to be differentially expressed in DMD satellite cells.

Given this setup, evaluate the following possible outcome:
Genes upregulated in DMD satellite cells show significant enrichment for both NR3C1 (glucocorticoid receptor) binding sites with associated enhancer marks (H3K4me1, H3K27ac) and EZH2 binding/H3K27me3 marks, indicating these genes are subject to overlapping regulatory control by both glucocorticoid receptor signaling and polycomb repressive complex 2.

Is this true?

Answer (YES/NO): NO